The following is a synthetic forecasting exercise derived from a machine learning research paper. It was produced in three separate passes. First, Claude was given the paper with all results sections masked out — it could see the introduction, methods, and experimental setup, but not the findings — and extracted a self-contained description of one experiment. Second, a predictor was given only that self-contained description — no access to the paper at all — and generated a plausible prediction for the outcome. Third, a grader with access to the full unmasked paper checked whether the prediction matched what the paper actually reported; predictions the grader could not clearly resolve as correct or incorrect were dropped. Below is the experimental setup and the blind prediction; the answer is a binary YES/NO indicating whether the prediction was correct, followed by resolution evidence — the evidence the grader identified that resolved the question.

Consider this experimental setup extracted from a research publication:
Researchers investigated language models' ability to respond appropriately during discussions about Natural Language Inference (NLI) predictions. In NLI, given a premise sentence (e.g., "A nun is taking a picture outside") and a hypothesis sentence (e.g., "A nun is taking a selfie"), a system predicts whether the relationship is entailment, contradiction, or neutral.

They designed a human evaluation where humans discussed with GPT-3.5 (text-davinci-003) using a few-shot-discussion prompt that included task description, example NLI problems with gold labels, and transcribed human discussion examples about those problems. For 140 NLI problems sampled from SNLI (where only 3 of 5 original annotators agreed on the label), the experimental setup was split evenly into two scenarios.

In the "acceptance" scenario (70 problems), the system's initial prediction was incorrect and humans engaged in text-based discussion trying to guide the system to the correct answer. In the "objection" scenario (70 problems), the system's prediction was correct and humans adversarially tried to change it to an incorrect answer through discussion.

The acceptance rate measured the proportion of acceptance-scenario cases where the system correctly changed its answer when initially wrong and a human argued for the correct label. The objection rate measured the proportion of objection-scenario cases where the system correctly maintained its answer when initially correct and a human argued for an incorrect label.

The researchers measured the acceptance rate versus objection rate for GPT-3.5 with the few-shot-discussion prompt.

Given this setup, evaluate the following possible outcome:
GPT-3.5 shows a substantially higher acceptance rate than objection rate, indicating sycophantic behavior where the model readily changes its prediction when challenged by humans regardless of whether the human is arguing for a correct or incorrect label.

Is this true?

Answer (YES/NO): NO